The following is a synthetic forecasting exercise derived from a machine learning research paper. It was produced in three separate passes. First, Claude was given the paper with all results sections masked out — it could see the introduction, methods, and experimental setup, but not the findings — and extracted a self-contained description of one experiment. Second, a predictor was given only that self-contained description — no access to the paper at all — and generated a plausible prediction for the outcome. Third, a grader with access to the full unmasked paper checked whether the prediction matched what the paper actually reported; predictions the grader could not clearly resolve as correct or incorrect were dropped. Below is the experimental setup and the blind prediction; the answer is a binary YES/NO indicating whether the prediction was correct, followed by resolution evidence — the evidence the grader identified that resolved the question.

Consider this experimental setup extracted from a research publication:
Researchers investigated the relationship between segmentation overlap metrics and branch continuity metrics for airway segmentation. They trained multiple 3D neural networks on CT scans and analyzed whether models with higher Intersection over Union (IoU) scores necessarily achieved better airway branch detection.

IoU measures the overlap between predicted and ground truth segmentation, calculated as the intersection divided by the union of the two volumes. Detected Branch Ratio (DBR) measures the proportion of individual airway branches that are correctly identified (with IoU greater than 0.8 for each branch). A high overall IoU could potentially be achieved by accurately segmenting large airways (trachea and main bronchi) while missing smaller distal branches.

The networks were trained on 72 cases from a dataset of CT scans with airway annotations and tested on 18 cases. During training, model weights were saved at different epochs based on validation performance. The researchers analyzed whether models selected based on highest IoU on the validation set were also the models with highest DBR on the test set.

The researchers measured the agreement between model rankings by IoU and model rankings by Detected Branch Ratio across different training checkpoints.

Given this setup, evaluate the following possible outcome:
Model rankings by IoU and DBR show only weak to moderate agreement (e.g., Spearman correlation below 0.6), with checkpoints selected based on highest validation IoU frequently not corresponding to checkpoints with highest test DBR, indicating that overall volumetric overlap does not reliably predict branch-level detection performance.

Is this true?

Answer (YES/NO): YES